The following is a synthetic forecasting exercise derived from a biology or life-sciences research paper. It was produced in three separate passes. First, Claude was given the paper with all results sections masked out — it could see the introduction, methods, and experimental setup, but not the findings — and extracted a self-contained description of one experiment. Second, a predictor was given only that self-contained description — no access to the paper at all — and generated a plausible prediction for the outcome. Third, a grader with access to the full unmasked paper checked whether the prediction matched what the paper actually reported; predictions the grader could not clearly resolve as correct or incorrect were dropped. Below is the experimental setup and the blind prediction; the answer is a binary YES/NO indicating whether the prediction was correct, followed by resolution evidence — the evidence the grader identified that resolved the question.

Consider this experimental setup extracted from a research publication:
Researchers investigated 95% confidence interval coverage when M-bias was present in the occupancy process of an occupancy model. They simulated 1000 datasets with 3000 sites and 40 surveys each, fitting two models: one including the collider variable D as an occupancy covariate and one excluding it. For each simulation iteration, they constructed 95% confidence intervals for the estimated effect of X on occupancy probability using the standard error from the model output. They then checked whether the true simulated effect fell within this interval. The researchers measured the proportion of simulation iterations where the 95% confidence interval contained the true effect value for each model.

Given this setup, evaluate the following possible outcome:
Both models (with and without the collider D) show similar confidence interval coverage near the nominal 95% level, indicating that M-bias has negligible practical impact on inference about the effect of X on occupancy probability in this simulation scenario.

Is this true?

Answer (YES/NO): NO